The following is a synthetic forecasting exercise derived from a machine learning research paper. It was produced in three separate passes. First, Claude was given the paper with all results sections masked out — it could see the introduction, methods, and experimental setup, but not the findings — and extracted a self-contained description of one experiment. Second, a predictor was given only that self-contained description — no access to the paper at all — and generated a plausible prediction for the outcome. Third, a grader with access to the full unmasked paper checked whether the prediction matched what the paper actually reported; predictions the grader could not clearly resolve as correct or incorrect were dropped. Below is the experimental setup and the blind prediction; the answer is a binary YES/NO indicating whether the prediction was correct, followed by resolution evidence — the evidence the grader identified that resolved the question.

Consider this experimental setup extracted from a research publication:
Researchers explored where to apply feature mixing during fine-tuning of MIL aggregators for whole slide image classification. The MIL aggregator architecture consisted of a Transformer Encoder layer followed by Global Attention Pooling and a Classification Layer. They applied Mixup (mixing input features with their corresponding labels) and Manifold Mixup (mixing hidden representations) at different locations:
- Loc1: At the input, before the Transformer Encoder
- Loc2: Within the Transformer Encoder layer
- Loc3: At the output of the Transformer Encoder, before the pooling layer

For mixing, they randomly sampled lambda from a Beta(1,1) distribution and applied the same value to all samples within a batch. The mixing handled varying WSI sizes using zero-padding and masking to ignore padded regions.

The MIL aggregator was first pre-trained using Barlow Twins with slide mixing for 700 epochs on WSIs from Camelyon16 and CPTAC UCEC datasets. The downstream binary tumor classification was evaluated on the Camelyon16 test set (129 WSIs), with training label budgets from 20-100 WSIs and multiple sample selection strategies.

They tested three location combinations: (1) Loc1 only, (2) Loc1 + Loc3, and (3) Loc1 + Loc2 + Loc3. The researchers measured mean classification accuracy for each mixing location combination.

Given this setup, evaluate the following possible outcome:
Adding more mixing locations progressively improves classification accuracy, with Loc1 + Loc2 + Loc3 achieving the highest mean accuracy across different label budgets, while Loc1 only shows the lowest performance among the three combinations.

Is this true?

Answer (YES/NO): NO